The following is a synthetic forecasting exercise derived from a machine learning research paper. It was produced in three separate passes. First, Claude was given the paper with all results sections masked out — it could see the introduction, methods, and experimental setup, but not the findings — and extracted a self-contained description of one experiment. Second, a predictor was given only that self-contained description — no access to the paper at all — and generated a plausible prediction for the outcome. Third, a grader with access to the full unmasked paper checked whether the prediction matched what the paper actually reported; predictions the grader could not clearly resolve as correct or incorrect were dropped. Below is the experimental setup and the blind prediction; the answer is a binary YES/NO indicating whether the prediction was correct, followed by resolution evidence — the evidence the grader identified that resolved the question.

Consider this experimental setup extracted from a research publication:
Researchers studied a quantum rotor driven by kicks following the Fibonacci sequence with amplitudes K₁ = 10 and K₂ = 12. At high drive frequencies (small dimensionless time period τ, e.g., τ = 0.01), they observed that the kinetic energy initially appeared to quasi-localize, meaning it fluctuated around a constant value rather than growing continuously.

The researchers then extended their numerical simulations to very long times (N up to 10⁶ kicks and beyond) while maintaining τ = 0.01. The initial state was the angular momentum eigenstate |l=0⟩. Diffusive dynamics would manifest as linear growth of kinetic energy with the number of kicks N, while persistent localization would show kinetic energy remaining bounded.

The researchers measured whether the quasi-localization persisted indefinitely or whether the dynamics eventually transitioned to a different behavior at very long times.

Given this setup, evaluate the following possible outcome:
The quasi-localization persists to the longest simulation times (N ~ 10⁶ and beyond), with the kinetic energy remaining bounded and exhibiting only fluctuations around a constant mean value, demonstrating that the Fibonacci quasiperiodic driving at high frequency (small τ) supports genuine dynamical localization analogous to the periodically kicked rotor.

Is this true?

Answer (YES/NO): NO